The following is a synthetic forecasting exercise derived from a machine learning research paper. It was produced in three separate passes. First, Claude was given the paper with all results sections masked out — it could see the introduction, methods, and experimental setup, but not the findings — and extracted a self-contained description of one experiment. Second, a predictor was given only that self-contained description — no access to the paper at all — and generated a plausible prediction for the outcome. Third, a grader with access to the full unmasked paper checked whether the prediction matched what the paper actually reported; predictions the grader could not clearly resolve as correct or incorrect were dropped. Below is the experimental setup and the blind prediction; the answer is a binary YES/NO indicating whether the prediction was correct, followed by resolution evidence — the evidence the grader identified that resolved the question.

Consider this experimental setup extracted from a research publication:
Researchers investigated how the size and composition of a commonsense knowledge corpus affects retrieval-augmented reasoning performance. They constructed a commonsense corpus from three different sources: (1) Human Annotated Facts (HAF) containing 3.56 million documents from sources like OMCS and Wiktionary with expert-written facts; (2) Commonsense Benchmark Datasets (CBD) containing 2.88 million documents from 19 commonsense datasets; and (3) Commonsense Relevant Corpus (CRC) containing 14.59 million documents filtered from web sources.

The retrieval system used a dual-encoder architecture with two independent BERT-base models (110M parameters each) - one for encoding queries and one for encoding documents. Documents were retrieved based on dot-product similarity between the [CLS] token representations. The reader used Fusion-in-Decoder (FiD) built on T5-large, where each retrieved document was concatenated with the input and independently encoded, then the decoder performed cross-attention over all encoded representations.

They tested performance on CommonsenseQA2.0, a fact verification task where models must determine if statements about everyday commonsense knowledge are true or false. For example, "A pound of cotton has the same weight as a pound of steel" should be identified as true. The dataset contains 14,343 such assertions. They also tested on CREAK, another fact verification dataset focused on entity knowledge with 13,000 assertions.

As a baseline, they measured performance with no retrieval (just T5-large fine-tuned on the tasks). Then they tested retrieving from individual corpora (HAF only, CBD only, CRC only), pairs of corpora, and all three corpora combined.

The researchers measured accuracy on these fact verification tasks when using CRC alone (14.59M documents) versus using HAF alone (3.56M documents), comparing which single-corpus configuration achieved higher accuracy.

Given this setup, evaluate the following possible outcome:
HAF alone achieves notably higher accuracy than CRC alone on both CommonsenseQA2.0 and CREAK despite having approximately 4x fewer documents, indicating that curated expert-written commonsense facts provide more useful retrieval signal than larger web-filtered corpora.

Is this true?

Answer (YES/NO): NO